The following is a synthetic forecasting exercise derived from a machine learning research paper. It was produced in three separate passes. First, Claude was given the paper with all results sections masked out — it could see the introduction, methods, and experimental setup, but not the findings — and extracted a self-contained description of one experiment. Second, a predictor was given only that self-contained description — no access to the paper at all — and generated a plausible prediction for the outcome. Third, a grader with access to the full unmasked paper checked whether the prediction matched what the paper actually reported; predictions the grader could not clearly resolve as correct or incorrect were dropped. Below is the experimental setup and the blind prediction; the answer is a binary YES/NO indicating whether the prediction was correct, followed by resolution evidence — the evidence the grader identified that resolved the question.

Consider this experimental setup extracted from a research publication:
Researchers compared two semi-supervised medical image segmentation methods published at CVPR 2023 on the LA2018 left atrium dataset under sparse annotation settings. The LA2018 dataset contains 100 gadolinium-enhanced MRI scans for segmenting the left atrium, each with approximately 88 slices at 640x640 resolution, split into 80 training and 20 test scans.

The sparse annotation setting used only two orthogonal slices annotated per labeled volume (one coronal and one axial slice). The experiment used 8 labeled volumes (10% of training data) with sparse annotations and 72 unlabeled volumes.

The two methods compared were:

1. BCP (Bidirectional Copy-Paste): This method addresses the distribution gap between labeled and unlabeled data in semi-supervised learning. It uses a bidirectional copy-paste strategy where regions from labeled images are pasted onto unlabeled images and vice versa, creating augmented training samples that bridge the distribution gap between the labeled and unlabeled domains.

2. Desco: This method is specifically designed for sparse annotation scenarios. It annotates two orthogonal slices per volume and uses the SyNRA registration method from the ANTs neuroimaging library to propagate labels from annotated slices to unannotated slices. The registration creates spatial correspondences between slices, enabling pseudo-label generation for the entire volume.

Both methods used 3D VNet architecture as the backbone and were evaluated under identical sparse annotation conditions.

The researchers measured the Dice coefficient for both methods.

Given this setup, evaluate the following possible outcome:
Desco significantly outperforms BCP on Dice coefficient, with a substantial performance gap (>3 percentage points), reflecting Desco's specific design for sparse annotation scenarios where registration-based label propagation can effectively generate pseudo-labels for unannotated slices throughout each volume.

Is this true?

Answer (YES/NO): NO